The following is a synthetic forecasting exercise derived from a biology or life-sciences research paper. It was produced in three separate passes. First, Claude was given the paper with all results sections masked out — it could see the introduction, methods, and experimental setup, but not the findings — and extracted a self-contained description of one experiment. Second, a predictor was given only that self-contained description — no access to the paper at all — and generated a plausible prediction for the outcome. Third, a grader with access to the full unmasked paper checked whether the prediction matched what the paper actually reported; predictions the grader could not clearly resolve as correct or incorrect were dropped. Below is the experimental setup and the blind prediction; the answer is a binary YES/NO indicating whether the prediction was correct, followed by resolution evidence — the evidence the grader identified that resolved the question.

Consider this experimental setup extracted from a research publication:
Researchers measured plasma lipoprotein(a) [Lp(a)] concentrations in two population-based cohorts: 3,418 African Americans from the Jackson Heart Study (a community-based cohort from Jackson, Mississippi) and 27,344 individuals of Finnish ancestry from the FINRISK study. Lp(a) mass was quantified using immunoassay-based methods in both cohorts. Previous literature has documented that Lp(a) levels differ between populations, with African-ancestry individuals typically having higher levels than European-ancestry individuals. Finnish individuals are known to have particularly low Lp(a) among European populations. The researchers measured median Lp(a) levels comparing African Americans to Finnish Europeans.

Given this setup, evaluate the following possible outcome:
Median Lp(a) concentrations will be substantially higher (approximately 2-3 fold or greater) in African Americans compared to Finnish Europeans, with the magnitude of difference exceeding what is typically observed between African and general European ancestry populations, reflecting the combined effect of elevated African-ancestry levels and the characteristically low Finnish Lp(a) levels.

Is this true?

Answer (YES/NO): YES